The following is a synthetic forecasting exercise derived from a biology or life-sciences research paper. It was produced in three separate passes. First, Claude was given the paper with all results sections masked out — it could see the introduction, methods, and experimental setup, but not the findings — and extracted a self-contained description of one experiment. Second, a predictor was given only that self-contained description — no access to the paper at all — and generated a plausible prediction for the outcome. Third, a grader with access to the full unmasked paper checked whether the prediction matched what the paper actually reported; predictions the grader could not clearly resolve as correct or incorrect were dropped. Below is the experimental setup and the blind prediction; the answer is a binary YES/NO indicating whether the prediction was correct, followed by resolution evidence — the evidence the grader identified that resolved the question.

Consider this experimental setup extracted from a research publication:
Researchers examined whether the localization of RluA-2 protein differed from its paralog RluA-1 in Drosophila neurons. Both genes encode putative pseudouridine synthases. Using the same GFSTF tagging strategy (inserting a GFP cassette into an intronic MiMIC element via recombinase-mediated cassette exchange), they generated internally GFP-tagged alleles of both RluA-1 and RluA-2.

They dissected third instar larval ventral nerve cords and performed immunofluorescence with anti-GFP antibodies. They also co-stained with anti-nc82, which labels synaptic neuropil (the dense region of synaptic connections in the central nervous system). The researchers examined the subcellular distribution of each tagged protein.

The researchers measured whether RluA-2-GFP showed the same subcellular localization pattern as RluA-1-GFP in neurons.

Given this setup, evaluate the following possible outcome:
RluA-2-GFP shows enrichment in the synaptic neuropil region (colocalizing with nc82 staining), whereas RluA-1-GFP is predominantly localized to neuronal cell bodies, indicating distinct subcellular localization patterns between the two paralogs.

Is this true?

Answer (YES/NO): NO